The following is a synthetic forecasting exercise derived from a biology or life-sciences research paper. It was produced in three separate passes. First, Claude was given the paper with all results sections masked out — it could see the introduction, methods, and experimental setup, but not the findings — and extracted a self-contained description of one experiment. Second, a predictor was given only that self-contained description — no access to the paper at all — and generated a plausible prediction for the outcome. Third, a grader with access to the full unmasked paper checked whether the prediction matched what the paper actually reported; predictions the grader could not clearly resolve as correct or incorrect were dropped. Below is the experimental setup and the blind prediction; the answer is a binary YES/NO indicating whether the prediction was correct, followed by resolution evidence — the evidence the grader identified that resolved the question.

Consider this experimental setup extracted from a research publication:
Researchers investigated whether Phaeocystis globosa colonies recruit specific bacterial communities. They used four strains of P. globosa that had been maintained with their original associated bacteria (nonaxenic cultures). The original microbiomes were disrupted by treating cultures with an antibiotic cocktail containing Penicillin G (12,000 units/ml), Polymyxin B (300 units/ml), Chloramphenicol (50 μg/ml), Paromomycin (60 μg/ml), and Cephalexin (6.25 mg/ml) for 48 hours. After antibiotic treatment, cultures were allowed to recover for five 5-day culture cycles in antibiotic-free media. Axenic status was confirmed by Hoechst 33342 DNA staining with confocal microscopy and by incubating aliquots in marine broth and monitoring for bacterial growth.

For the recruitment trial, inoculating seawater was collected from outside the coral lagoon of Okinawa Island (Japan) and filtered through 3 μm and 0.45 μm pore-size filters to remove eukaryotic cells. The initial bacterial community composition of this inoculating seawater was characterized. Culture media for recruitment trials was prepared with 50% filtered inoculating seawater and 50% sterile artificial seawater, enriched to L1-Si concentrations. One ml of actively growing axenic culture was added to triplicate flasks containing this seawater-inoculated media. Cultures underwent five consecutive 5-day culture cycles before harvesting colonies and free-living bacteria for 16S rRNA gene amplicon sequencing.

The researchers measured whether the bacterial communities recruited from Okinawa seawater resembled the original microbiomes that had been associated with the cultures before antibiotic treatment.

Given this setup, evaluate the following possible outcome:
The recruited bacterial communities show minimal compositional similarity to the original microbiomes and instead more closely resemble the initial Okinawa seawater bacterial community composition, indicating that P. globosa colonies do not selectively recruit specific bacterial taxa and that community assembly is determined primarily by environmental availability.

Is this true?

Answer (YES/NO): NO